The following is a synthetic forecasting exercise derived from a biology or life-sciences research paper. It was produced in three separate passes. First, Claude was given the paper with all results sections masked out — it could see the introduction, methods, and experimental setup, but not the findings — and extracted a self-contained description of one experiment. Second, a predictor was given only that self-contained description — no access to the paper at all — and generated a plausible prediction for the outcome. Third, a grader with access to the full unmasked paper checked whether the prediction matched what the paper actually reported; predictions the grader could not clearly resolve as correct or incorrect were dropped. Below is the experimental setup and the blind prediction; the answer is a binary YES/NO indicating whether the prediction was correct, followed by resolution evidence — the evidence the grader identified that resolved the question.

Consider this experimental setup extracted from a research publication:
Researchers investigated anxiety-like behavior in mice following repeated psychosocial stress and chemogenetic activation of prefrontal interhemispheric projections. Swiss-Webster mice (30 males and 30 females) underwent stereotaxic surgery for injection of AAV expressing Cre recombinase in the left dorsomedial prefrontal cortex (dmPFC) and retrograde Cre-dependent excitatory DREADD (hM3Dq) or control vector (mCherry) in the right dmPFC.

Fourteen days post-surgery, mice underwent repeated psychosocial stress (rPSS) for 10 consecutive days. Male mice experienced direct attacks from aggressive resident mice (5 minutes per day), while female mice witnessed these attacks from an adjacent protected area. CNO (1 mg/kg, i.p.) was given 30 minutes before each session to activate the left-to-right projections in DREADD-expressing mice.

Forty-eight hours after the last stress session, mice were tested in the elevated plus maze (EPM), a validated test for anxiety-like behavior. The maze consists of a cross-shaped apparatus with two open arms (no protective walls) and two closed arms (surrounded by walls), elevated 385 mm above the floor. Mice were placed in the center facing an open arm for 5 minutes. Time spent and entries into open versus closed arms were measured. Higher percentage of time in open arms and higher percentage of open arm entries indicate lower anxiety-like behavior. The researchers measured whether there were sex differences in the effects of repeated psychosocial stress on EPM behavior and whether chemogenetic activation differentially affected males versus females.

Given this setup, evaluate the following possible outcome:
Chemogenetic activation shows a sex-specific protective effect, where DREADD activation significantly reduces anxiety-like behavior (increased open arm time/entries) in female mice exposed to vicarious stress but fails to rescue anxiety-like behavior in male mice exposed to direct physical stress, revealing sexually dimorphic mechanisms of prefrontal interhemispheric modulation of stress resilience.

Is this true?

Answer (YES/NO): NO